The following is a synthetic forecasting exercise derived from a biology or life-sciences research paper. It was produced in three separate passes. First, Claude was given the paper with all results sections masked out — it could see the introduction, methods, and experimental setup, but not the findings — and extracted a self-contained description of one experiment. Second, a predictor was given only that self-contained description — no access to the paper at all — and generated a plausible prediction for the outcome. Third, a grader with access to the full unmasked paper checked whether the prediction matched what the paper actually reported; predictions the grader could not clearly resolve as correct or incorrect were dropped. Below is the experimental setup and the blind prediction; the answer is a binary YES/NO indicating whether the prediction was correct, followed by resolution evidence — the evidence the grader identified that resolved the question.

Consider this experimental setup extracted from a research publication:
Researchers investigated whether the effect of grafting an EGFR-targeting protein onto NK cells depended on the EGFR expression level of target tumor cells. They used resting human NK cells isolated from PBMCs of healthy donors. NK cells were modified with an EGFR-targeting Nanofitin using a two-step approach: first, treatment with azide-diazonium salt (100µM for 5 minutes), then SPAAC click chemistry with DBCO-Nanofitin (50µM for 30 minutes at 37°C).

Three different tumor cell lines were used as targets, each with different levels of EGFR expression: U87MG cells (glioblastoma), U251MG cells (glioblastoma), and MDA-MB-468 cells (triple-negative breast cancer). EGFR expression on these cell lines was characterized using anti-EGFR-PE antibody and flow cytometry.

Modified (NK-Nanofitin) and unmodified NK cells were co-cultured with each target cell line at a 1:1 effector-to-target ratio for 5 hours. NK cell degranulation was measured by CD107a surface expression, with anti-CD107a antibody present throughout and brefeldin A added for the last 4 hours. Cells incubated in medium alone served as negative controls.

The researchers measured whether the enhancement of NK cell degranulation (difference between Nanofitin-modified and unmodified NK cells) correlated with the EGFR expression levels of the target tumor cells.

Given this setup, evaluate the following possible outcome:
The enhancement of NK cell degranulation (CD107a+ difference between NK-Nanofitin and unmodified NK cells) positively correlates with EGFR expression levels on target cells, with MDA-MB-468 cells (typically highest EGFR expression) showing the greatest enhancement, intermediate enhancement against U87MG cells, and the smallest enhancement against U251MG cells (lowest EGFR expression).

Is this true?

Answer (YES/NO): NO